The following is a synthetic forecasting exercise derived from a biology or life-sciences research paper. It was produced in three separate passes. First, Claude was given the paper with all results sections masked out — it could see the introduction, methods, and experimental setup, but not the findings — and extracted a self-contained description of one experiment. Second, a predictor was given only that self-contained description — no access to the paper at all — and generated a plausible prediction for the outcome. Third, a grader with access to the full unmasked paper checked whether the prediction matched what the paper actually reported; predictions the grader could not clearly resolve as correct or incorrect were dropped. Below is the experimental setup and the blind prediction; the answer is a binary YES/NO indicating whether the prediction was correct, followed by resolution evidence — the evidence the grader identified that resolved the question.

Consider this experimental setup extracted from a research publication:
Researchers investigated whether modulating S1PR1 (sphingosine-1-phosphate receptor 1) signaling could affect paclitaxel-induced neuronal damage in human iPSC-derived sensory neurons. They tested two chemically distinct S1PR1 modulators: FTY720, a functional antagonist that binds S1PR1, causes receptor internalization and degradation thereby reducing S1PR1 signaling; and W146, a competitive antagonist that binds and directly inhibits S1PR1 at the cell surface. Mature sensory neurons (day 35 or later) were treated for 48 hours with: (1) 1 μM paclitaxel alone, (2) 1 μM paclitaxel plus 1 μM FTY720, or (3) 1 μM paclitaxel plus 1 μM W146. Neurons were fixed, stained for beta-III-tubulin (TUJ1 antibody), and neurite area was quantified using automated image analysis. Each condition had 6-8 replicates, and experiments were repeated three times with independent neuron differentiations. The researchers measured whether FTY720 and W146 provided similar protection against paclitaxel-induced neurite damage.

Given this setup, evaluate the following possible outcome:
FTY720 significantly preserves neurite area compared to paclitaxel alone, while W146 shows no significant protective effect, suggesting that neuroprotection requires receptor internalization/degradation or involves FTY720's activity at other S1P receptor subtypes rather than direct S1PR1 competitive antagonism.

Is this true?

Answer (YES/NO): YES